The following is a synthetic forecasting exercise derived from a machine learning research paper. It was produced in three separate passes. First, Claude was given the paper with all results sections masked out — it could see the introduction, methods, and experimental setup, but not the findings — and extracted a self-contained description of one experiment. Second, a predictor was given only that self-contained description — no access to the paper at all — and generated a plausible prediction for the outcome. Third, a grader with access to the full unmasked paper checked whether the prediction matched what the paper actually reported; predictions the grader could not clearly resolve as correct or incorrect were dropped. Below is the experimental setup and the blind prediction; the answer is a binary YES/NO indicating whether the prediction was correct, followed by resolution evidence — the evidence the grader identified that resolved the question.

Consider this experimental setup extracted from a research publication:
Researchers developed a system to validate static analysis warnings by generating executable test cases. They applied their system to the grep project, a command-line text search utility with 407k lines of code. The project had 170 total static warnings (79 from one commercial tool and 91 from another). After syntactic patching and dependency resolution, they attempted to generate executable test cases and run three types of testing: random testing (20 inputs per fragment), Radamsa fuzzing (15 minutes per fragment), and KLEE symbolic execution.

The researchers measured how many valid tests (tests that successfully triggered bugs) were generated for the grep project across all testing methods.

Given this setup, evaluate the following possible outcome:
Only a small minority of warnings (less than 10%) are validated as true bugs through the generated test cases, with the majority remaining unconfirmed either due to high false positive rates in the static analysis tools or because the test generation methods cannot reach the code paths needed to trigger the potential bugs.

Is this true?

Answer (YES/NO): NO